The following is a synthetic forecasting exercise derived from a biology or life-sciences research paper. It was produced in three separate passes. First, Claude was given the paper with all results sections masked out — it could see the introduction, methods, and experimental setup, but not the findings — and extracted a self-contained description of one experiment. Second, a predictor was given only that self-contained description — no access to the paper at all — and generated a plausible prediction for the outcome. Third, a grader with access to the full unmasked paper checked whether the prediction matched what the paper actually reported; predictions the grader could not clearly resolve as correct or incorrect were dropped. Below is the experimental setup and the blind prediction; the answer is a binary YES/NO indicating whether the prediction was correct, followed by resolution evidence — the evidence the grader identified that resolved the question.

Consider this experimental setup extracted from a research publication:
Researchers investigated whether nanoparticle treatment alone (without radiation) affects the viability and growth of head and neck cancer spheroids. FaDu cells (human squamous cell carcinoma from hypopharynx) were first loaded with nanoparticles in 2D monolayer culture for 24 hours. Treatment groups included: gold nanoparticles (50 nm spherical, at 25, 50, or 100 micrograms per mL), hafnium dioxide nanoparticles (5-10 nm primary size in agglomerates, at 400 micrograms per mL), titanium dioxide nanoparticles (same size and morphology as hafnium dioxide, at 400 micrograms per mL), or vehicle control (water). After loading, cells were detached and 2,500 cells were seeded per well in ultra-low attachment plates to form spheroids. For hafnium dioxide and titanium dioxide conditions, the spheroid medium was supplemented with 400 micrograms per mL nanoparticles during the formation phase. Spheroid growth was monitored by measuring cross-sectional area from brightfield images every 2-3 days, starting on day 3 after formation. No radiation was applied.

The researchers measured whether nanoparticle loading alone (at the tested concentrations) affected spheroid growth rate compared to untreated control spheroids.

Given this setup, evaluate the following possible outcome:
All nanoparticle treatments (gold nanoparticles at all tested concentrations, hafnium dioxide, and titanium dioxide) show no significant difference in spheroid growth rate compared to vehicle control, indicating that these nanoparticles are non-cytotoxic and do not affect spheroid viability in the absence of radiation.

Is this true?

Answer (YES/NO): YES